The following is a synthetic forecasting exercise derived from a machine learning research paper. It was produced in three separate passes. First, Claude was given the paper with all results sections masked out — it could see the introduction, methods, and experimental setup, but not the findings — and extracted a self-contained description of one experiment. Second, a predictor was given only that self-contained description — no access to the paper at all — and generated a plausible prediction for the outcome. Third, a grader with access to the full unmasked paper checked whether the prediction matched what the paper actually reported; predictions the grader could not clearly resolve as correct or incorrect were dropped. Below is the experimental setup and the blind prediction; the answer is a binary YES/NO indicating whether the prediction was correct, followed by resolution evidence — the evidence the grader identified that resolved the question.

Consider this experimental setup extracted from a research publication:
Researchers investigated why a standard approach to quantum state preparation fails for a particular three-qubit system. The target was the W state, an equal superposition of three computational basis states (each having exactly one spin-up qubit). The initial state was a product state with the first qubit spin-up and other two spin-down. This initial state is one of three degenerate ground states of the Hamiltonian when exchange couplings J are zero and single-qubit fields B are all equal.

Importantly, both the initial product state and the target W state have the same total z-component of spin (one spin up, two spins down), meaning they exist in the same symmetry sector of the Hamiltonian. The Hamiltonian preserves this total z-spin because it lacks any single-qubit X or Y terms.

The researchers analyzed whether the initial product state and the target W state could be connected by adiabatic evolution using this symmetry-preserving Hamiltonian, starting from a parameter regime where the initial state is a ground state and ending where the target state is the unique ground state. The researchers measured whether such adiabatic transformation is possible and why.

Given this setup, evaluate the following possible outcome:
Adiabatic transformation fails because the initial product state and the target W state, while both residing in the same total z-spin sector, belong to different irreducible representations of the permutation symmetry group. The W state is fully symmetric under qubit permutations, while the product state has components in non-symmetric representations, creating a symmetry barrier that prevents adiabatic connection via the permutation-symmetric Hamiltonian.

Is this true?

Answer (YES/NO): NO